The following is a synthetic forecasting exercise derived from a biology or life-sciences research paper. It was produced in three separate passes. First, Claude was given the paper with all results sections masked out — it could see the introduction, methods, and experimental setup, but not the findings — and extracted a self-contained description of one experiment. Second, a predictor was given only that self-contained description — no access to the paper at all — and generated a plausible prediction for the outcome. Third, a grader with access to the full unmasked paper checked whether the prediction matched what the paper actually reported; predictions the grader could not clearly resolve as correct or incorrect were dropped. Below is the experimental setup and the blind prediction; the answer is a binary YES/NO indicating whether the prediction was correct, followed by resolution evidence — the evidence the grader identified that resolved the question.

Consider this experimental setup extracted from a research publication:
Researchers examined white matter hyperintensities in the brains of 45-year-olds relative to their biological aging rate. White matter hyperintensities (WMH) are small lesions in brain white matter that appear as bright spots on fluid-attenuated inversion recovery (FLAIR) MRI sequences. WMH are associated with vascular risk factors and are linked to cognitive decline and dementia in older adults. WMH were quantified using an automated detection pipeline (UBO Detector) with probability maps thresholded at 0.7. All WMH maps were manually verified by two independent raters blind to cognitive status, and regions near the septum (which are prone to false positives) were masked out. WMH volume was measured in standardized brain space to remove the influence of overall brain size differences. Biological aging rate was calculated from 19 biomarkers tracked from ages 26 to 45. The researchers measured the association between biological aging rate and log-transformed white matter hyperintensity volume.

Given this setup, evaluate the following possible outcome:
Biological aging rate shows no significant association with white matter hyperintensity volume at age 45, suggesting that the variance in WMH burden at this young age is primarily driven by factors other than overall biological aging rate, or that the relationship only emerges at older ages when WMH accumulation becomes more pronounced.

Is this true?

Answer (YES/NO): NO